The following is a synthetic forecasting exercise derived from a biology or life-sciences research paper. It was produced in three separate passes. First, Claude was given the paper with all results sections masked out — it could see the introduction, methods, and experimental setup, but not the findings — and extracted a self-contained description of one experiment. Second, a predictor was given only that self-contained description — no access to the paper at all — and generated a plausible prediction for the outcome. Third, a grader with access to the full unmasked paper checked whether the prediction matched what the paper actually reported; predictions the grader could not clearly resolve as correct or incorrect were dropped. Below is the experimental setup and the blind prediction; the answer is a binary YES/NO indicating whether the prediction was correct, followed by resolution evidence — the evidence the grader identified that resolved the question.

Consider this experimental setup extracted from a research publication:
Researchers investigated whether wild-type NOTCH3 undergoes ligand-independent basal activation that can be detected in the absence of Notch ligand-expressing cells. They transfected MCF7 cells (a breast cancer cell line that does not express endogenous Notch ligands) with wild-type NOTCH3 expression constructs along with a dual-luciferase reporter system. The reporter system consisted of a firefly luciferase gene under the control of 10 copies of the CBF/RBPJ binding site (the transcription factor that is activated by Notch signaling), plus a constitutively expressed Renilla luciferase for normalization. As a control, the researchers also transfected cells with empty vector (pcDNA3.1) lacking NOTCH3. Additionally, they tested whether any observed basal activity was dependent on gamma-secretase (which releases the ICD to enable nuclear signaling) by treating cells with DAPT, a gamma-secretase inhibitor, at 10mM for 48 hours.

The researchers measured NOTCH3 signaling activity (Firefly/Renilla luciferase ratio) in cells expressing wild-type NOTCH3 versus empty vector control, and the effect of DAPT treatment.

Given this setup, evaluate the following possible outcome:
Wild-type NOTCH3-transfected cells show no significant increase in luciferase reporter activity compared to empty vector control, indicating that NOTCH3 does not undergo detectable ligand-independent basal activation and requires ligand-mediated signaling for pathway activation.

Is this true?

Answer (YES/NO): NO